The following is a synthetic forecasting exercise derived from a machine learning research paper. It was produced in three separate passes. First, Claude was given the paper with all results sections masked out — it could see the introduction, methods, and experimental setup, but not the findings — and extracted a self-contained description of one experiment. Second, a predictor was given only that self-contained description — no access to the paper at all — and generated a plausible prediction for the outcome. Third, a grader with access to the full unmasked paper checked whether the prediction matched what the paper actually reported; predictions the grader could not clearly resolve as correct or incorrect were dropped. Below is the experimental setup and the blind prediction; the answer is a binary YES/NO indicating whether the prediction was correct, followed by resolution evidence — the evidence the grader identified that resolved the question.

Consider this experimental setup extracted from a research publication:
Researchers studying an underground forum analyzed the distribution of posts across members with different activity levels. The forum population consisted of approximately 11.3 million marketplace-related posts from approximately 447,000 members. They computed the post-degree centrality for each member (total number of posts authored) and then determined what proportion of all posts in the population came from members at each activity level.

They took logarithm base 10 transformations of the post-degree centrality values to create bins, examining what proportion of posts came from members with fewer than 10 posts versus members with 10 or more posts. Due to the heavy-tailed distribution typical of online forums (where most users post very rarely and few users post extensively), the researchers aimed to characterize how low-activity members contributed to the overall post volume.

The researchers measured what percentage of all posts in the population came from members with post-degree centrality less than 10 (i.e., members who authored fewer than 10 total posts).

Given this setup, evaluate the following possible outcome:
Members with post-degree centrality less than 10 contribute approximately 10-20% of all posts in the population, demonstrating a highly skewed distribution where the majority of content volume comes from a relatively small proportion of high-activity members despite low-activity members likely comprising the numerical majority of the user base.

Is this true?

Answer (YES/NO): NO